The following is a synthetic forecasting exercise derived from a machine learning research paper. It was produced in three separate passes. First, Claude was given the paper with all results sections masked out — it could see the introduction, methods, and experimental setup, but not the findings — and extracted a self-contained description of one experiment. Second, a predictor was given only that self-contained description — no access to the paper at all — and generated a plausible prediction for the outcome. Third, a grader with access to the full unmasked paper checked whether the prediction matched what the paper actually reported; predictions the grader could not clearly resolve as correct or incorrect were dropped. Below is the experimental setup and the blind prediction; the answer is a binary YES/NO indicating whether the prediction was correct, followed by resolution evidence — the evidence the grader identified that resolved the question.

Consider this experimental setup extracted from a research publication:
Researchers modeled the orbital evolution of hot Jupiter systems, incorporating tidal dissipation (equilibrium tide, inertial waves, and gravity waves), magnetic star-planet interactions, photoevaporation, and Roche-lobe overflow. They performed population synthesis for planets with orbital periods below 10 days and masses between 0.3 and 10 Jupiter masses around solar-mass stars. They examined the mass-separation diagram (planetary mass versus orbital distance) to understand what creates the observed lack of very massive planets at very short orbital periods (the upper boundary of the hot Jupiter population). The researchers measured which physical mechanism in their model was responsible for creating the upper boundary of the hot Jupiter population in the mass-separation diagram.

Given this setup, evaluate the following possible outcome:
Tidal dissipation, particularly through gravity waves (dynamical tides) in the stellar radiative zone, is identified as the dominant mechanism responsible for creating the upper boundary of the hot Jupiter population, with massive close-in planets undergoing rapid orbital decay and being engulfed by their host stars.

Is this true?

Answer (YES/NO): YES